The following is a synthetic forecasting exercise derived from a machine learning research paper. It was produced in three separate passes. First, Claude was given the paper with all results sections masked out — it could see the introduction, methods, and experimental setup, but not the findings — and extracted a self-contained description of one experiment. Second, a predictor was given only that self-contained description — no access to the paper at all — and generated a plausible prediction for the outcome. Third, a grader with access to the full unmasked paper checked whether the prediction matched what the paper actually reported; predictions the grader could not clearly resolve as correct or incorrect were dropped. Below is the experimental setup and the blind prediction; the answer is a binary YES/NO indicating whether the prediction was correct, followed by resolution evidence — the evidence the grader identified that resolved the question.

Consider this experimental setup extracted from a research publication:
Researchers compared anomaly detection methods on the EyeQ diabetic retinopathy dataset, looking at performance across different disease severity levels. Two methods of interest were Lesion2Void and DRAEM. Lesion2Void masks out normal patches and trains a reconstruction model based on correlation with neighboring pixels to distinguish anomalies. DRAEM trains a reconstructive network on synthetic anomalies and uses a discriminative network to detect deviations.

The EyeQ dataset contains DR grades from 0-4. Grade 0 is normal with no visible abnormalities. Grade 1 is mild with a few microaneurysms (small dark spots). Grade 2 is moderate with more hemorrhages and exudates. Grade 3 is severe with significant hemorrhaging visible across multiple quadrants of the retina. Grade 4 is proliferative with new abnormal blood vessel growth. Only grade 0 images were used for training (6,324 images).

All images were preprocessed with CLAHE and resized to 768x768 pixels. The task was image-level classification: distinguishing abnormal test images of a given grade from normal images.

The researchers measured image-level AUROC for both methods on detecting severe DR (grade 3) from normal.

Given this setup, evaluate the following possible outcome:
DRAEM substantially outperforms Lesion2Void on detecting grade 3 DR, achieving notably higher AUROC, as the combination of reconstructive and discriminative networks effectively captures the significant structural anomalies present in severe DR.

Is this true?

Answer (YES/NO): NO